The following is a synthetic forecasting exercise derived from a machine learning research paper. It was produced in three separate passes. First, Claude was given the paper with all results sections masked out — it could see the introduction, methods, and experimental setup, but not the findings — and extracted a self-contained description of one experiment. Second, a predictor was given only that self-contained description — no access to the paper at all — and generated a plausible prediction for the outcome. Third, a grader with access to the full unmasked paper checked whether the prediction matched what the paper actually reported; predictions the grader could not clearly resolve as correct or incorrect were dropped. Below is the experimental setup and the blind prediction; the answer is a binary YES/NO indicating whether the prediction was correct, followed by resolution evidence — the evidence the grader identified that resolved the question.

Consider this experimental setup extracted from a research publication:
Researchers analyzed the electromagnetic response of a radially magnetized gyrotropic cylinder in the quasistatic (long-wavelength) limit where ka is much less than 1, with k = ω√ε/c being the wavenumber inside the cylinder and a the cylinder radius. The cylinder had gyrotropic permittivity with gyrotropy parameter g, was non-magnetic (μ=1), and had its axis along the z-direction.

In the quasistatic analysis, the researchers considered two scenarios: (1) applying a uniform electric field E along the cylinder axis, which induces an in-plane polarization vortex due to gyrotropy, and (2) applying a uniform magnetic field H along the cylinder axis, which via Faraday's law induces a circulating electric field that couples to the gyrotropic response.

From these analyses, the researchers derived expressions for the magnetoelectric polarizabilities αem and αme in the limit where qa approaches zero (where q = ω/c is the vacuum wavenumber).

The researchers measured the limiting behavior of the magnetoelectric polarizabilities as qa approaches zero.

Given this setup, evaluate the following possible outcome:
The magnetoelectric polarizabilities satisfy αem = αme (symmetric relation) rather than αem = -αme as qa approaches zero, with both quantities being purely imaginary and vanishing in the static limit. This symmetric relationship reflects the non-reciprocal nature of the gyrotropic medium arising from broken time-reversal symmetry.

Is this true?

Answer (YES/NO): NO